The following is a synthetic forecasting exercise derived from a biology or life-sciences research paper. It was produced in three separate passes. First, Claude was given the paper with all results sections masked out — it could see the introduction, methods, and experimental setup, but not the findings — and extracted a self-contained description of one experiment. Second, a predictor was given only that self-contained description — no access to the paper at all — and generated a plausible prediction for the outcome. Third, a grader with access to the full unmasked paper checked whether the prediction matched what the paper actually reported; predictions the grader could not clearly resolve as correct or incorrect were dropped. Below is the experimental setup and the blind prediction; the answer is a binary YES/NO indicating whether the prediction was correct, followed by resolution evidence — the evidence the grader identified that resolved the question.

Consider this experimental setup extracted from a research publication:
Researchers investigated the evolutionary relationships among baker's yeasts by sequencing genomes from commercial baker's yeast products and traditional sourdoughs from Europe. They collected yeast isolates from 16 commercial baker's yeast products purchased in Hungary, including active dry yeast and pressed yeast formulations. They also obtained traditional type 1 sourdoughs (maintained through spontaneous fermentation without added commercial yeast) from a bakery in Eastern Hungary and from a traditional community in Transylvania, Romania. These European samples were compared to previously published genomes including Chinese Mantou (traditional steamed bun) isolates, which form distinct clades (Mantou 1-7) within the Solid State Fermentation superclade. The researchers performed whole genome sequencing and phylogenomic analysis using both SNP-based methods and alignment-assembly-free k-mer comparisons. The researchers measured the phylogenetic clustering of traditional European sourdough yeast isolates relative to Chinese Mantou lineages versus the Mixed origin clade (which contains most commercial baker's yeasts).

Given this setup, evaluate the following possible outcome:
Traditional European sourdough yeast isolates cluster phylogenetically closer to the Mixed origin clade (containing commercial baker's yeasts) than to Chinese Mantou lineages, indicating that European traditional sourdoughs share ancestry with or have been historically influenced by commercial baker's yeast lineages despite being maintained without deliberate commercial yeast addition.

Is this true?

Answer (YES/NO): NO